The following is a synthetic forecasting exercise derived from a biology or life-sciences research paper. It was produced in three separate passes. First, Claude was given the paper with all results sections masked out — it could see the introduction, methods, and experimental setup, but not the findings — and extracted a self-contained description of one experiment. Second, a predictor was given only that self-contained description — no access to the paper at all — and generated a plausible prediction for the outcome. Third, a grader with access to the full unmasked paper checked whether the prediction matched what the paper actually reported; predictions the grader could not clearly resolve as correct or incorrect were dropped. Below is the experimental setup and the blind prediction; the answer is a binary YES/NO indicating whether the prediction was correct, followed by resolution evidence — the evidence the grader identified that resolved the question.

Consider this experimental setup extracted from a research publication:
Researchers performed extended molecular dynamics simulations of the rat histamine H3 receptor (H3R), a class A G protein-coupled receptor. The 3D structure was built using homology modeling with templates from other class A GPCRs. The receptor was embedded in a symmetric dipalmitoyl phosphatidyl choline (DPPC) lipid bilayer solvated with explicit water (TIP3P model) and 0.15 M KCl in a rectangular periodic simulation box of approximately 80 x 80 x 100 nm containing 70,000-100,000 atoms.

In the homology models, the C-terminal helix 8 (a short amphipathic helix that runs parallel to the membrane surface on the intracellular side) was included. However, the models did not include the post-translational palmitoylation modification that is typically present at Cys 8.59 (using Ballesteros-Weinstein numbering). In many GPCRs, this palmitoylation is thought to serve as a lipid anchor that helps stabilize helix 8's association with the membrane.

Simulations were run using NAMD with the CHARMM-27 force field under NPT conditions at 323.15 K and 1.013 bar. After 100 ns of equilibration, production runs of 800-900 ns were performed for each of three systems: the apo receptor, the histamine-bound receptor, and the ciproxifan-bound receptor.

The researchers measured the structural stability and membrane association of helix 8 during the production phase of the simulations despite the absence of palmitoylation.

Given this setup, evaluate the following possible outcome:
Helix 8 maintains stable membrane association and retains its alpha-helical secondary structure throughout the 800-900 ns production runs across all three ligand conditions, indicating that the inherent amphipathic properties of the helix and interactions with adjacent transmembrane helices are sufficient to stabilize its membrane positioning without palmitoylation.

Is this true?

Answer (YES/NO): YES